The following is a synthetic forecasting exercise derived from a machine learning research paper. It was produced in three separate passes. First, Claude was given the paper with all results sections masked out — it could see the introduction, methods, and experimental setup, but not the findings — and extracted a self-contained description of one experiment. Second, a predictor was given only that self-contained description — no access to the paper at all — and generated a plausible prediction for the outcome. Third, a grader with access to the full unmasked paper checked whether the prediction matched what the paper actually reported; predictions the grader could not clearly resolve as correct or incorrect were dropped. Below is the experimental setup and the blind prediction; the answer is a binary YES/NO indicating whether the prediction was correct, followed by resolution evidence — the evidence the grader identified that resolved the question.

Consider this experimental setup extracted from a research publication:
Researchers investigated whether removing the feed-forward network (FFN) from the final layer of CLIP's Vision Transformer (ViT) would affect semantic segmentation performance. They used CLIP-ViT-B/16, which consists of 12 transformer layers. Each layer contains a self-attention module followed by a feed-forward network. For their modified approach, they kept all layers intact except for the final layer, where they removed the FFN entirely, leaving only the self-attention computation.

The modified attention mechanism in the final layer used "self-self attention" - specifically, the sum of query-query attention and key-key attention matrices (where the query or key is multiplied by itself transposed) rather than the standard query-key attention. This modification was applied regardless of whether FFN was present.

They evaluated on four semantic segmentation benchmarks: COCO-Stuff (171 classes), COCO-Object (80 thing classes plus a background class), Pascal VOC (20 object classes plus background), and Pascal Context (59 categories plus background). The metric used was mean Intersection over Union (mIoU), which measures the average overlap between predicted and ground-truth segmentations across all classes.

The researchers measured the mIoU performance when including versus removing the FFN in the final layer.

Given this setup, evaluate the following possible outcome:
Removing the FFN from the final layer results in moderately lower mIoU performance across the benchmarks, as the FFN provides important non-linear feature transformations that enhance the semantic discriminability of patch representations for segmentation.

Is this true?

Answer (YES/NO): NO